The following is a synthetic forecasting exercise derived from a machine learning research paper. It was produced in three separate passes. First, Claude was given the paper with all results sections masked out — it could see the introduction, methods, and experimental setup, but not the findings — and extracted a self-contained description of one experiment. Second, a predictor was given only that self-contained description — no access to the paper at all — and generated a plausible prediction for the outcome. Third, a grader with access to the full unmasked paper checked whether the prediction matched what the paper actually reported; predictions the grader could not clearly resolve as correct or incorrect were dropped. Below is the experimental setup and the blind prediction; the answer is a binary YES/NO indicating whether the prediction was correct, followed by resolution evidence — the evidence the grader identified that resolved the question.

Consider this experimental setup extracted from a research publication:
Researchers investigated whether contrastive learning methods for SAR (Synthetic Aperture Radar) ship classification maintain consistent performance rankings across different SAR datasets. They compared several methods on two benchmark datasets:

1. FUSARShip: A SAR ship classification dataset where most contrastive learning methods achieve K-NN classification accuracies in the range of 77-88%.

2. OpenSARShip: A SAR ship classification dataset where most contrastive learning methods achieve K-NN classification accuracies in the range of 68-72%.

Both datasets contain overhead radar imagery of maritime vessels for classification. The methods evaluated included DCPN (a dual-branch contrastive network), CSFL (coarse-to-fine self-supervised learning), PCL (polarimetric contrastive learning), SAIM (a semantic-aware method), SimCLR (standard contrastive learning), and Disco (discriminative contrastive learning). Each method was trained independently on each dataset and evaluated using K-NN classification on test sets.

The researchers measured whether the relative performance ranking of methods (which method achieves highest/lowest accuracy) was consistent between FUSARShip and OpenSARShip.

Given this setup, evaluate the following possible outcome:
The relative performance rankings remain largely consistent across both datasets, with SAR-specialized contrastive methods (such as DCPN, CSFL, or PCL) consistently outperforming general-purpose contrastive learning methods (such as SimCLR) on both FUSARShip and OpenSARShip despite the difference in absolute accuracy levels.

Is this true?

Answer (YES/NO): NO